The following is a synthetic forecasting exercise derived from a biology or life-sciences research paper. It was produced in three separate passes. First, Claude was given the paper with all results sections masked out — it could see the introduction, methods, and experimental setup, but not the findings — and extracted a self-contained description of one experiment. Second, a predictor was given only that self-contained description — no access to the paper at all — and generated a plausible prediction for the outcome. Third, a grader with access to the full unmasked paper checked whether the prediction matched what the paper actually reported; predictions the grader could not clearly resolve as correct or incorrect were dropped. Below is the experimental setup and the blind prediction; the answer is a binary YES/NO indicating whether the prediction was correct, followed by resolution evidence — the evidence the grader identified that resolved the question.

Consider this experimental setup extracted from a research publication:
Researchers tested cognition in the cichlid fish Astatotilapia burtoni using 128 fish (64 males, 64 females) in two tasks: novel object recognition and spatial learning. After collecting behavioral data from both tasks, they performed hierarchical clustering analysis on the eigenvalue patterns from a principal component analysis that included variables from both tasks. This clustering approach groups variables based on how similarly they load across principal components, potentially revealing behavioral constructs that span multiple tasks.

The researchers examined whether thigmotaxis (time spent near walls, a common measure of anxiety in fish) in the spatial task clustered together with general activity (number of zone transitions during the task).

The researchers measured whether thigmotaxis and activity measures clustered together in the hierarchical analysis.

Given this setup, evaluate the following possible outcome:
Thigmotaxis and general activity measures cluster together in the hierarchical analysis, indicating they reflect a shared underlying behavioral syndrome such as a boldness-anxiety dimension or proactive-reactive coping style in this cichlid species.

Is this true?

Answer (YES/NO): YES